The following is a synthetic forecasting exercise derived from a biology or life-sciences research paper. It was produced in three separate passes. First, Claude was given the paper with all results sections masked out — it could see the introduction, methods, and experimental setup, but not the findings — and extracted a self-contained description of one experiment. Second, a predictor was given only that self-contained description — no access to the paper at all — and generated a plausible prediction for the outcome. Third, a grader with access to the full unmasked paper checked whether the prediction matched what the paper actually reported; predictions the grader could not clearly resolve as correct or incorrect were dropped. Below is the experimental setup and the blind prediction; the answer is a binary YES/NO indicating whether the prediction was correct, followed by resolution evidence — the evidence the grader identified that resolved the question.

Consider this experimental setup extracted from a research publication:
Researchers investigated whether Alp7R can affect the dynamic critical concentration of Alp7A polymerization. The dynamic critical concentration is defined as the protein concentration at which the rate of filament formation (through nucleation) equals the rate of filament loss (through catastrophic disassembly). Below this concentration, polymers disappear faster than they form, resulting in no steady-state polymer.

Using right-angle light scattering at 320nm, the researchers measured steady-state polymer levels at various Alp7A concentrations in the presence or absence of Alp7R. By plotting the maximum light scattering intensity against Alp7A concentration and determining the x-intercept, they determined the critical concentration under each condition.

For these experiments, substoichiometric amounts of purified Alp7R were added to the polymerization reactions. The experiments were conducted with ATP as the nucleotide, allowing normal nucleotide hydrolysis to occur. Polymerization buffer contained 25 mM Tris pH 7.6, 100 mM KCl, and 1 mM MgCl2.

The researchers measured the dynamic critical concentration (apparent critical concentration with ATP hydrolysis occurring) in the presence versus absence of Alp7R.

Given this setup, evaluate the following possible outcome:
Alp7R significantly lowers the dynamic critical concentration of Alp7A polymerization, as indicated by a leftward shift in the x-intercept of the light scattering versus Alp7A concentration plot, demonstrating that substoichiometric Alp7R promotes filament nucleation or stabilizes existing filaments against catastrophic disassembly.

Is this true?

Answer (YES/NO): YES